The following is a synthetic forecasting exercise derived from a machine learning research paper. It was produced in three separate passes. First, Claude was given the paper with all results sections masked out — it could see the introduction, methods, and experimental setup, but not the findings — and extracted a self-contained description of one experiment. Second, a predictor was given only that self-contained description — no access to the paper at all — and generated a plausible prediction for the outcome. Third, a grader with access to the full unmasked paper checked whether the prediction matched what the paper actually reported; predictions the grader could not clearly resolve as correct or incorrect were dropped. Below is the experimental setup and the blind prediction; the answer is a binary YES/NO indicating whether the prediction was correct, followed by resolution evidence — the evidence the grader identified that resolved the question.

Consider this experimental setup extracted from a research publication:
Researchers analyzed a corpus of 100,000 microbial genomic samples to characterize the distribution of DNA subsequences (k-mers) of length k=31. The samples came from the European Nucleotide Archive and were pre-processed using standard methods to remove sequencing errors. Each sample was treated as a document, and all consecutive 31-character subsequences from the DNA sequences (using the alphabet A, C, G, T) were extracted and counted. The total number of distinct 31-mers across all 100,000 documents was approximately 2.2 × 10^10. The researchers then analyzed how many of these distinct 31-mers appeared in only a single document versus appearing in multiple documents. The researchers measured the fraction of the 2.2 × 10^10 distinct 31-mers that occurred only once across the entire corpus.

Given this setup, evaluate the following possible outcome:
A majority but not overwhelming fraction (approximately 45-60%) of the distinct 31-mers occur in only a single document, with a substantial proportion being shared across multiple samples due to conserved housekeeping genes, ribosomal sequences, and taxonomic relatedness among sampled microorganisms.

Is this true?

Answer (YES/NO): NO